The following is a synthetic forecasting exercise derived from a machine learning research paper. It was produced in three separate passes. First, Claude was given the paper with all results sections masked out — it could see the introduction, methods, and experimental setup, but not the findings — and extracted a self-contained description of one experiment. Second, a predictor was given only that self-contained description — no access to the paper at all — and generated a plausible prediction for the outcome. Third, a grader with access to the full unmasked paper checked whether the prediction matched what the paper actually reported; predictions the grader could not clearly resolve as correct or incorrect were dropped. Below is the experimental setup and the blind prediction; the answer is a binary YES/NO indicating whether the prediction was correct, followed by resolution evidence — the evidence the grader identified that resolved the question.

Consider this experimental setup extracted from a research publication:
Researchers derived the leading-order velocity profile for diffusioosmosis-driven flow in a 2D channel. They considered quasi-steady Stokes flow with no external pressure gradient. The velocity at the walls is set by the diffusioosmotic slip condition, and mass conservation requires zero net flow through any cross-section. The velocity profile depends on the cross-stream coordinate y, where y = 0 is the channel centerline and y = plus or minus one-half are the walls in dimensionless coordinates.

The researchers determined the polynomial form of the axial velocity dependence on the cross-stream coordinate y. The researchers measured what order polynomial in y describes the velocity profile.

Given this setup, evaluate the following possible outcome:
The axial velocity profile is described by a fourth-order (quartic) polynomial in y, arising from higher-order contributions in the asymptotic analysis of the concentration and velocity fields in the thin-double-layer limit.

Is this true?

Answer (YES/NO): NO